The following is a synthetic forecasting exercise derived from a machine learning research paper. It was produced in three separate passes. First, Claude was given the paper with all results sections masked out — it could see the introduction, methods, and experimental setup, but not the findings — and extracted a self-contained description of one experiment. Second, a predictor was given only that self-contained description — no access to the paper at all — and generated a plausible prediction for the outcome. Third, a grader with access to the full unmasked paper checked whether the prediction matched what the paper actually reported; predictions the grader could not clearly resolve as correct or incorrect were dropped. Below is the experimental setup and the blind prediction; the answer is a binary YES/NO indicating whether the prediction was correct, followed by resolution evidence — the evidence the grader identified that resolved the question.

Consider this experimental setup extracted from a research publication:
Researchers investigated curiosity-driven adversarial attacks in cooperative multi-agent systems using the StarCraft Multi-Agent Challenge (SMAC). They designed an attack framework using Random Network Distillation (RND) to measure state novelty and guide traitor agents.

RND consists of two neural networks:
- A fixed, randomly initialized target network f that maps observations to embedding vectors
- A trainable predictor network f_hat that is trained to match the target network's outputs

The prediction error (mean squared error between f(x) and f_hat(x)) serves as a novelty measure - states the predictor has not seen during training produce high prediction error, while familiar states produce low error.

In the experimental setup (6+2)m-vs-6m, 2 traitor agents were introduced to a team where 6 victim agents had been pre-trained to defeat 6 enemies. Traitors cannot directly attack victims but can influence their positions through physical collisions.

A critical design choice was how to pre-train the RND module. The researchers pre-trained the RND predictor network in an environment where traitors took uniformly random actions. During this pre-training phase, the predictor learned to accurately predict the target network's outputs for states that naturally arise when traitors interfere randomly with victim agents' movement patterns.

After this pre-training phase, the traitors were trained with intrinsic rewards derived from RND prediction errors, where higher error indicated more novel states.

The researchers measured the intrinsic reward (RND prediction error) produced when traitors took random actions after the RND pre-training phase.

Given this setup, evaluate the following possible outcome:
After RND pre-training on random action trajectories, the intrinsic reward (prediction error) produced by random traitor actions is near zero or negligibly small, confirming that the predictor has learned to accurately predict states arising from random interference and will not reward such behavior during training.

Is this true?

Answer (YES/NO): NO